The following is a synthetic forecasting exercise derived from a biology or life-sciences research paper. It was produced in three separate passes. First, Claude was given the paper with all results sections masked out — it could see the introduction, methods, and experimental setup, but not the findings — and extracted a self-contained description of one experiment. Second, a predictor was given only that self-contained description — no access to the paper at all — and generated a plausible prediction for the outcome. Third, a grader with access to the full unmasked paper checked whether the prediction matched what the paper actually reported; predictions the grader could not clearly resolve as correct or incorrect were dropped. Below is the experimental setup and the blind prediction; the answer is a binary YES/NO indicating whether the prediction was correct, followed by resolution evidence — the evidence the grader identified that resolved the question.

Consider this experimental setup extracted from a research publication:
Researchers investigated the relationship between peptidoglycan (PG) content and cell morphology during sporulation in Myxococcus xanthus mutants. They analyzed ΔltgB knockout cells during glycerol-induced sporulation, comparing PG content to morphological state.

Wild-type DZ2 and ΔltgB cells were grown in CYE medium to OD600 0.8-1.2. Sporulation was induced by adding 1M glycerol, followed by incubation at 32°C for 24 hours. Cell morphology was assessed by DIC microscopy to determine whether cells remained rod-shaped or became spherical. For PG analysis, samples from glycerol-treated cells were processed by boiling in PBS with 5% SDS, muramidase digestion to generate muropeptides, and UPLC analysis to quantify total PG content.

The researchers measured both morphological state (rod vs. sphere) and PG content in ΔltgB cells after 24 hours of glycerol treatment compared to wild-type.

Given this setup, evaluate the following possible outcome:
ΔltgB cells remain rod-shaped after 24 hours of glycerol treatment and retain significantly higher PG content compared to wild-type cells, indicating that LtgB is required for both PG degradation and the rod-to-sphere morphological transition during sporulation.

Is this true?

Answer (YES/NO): NO